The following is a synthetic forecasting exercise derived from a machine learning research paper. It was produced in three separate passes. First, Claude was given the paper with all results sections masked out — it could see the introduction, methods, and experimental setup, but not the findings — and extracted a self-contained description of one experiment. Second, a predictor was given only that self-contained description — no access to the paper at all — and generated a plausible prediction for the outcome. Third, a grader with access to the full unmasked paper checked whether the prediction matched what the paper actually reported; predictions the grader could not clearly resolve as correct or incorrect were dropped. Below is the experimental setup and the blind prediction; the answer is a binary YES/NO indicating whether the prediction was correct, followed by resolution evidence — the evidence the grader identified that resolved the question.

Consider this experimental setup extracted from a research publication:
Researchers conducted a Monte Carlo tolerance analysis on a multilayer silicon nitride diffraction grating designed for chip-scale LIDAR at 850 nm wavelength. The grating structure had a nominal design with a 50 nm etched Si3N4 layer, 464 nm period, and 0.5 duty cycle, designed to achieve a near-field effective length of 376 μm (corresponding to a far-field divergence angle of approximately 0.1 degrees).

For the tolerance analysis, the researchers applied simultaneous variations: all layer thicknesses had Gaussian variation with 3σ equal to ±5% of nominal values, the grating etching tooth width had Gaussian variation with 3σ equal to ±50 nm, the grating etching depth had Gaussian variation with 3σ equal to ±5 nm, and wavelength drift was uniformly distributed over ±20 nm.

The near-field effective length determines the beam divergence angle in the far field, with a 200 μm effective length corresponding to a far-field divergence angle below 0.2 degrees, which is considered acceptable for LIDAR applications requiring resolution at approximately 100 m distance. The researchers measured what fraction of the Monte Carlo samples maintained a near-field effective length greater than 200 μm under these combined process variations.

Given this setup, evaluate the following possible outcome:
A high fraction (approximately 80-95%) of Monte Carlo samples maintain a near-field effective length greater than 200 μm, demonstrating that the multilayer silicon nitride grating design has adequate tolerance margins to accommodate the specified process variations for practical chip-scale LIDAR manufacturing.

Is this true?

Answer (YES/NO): NO